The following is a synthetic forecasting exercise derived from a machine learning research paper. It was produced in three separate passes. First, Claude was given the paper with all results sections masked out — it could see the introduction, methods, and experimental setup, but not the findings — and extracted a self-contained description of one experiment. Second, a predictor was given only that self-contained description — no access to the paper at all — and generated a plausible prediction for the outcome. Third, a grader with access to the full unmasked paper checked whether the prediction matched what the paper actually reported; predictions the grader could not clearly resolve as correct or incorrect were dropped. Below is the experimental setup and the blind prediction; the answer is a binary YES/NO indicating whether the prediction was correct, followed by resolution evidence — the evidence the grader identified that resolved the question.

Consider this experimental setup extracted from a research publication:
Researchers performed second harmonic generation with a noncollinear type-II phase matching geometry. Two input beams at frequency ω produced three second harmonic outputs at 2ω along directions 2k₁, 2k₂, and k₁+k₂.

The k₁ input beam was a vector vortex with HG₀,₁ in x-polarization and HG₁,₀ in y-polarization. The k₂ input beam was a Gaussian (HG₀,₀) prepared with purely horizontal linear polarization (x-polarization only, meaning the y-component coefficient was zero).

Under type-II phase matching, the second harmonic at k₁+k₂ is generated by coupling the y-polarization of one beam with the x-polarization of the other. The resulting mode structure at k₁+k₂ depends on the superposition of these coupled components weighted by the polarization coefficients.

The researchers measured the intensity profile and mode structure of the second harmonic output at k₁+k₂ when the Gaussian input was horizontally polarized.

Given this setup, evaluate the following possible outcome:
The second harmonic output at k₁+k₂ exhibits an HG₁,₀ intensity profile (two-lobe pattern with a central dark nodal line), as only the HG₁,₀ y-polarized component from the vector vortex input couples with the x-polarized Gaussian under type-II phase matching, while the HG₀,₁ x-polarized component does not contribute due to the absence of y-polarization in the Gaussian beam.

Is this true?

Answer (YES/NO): YES